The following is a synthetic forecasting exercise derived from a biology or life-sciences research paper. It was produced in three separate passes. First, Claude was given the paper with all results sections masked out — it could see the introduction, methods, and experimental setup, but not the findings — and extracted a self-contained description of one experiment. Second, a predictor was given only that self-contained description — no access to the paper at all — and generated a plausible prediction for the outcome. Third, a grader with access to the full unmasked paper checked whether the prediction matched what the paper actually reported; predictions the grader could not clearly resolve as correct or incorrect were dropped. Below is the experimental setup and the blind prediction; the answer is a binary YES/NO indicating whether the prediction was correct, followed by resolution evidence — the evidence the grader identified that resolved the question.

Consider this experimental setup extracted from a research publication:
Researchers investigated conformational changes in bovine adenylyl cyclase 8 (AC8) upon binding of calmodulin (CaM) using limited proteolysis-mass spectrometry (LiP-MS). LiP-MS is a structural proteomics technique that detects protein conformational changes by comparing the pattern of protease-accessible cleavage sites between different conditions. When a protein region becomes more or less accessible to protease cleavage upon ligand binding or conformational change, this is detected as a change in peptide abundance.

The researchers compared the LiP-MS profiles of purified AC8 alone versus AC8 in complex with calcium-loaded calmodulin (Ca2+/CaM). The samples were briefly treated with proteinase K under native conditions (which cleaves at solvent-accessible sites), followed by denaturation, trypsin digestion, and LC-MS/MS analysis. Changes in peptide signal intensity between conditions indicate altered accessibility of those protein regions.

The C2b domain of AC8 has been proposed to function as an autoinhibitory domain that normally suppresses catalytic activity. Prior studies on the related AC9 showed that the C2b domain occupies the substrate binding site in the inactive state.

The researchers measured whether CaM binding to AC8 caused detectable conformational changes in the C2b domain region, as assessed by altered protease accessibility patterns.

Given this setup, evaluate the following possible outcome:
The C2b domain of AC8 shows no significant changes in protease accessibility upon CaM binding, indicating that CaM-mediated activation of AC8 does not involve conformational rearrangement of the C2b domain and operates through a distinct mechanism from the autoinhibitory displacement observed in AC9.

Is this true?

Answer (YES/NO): NO